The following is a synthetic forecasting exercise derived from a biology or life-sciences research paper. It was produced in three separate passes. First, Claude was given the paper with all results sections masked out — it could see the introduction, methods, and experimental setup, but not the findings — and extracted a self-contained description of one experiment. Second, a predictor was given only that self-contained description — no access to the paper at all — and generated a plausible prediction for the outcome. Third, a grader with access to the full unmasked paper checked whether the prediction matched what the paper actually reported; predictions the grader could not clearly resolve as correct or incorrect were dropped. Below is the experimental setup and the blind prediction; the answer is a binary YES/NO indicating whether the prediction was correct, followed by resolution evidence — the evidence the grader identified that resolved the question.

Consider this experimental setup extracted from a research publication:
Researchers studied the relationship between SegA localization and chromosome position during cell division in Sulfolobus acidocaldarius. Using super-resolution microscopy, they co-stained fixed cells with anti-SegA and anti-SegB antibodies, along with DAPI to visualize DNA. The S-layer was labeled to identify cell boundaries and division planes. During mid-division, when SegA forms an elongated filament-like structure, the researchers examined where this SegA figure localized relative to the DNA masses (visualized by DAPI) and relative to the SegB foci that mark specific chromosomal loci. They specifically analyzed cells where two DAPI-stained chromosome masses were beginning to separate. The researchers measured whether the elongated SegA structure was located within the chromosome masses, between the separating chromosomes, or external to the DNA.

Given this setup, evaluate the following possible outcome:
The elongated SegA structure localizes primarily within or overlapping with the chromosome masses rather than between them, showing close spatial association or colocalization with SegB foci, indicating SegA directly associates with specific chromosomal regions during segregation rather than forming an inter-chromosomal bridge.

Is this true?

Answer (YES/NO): NO